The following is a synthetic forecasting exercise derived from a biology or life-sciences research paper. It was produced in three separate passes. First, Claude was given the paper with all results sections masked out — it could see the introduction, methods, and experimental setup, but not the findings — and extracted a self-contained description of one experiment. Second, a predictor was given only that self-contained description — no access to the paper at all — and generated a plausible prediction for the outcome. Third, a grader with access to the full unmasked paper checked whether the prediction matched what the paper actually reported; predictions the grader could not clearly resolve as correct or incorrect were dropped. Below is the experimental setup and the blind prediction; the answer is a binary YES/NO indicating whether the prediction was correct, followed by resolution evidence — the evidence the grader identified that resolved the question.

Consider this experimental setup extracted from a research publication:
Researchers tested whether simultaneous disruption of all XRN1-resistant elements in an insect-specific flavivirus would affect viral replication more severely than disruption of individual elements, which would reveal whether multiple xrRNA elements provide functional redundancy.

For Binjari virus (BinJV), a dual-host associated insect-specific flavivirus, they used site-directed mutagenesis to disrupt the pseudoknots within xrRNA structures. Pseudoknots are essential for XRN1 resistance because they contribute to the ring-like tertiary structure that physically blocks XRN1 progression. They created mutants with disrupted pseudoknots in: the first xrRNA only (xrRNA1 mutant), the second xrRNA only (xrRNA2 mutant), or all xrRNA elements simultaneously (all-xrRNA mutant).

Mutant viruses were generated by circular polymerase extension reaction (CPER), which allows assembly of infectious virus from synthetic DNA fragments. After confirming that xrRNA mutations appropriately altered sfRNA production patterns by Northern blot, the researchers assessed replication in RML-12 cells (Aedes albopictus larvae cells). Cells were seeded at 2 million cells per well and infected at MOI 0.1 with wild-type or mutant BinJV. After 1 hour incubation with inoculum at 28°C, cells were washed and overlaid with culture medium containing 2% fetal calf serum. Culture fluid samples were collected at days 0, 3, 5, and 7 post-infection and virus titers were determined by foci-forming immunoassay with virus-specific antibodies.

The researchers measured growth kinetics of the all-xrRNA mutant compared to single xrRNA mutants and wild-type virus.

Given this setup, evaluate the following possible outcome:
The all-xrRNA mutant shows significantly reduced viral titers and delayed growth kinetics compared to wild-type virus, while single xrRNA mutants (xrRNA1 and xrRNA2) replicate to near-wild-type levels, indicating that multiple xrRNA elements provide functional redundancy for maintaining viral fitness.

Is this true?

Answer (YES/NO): NO